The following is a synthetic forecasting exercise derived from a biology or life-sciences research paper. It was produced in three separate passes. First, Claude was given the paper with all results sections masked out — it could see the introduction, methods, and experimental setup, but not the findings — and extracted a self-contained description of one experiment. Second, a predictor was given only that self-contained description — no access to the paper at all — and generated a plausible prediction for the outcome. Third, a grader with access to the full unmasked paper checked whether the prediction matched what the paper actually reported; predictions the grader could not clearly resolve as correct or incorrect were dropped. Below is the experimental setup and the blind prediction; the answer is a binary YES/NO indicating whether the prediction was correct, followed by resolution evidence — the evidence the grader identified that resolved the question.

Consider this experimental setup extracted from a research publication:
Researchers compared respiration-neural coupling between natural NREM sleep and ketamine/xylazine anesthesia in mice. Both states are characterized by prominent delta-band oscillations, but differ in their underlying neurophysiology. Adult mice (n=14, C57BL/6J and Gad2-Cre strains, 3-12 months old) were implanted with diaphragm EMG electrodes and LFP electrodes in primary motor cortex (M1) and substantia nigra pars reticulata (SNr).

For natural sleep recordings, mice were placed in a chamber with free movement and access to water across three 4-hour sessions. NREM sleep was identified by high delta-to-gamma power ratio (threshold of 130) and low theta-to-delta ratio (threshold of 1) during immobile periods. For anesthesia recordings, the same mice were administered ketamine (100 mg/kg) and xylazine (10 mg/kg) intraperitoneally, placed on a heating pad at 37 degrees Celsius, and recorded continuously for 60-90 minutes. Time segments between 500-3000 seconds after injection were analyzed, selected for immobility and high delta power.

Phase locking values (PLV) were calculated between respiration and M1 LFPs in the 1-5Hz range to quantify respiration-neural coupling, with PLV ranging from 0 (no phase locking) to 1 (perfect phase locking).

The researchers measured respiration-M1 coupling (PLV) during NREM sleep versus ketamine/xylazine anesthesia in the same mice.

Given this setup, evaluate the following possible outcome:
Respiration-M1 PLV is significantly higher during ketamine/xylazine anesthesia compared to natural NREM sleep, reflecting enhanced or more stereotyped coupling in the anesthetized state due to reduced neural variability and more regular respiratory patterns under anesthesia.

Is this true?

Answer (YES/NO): NO